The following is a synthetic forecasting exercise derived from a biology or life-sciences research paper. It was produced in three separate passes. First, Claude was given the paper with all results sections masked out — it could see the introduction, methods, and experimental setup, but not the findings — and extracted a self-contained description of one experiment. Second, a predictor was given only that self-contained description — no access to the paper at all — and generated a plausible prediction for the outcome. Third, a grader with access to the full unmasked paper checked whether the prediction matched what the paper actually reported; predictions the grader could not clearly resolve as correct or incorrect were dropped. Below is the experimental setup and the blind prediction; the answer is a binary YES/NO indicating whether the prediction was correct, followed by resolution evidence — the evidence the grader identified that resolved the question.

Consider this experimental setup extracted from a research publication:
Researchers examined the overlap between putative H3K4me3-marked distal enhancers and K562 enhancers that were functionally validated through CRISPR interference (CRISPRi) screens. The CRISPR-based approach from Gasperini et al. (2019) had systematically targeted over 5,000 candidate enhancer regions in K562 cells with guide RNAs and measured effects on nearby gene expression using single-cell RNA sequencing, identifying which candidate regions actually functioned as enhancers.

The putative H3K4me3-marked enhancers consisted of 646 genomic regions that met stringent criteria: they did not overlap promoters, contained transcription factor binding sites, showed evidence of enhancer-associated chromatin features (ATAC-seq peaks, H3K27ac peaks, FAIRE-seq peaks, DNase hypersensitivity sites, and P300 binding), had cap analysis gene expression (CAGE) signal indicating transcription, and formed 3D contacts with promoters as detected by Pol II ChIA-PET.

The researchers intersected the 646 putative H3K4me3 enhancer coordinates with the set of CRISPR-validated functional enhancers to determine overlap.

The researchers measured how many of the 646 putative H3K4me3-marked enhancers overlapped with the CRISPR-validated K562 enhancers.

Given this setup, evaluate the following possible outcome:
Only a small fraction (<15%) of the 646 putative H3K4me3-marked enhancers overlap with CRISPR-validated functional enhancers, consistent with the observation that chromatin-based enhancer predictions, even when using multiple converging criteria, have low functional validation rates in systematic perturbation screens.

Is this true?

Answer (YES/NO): YES